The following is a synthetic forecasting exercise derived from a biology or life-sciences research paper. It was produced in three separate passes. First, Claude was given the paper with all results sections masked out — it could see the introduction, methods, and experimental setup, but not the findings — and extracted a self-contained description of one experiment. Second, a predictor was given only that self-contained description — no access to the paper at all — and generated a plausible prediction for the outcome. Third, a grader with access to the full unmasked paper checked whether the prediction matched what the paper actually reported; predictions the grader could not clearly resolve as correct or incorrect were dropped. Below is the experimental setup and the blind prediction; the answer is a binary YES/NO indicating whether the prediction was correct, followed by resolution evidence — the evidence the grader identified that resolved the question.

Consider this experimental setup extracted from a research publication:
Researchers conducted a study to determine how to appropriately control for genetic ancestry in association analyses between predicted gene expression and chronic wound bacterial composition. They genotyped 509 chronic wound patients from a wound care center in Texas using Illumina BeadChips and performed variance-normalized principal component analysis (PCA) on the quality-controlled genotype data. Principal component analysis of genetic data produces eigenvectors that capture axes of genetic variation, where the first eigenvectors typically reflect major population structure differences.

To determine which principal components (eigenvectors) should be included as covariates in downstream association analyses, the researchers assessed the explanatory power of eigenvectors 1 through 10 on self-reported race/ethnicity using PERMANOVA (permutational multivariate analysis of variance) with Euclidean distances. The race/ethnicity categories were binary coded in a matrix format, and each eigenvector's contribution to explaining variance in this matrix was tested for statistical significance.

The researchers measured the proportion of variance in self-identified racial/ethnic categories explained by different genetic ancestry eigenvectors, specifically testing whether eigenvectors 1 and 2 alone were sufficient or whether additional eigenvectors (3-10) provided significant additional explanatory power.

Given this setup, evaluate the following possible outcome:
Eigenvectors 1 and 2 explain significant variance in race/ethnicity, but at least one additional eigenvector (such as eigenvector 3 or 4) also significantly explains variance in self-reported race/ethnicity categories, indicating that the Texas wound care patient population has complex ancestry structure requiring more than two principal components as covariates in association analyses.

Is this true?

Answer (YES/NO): NO